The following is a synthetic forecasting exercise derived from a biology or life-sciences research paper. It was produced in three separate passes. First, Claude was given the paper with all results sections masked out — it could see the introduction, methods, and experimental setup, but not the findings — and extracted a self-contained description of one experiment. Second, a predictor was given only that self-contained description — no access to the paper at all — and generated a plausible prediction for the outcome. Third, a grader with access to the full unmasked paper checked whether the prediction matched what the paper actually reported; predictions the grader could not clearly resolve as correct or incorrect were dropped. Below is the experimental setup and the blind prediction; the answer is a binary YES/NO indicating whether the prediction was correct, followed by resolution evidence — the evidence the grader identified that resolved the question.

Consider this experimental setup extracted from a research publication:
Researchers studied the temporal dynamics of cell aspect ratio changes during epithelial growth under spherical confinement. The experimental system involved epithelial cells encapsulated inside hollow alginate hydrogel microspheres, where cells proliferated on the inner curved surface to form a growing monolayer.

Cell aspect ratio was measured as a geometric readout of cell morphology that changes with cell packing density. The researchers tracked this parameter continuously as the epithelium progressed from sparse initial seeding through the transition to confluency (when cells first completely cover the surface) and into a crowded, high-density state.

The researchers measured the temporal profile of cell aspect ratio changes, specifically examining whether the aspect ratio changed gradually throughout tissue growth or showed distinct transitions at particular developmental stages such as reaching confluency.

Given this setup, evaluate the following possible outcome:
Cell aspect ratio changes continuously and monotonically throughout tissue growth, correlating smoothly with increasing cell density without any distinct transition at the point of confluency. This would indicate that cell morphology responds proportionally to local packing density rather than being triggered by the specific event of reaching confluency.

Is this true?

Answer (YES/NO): NO